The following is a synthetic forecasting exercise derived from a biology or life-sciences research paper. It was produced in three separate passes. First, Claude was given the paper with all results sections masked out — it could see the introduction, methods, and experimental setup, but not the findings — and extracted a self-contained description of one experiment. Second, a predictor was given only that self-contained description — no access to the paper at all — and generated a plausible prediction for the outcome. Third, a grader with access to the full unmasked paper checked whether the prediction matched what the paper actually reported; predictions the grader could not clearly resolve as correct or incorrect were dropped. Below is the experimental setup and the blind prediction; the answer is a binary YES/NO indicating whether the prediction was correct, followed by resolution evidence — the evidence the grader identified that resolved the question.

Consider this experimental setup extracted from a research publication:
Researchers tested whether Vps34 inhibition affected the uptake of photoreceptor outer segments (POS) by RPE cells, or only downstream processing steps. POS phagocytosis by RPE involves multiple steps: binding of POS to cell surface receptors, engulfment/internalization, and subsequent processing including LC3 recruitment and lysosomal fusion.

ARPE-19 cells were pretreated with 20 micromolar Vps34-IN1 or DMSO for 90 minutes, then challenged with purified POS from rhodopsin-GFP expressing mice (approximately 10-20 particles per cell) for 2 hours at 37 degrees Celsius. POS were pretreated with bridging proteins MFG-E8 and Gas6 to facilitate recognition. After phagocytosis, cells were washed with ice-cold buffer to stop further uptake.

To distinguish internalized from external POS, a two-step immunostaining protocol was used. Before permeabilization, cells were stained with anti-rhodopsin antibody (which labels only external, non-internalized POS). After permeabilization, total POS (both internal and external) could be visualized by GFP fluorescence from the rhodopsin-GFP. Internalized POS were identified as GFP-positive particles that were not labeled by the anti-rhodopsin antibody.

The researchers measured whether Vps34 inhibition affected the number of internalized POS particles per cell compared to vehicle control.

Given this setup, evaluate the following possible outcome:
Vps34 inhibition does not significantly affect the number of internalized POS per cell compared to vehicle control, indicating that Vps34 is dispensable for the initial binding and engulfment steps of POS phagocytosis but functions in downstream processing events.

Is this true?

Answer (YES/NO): YES